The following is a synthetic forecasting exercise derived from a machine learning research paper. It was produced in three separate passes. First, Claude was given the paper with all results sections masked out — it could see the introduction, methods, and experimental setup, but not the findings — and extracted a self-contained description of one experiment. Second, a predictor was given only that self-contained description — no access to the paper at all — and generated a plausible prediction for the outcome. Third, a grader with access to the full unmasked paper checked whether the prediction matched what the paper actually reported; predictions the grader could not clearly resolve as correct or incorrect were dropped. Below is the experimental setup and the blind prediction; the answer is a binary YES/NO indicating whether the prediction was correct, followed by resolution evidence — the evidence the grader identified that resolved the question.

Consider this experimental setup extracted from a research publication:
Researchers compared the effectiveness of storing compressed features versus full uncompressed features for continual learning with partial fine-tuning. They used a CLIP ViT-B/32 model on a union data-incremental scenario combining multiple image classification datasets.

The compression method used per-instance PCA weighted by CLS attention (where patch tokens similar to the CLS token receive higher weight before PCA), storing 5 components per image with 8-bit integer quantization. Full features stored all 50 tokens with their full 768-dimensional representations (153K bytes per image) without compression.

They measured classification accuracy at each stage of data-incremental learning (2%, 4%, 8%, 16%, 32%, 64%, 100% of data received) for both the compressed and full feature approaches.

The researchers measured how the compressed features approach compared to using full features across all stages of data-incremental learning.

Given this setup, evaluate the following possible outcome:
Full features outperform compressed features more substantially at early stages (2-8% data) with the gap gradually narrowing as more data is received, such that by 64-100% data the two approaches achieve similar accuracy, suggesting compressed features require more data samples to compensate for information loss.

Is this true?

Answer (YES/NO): NO